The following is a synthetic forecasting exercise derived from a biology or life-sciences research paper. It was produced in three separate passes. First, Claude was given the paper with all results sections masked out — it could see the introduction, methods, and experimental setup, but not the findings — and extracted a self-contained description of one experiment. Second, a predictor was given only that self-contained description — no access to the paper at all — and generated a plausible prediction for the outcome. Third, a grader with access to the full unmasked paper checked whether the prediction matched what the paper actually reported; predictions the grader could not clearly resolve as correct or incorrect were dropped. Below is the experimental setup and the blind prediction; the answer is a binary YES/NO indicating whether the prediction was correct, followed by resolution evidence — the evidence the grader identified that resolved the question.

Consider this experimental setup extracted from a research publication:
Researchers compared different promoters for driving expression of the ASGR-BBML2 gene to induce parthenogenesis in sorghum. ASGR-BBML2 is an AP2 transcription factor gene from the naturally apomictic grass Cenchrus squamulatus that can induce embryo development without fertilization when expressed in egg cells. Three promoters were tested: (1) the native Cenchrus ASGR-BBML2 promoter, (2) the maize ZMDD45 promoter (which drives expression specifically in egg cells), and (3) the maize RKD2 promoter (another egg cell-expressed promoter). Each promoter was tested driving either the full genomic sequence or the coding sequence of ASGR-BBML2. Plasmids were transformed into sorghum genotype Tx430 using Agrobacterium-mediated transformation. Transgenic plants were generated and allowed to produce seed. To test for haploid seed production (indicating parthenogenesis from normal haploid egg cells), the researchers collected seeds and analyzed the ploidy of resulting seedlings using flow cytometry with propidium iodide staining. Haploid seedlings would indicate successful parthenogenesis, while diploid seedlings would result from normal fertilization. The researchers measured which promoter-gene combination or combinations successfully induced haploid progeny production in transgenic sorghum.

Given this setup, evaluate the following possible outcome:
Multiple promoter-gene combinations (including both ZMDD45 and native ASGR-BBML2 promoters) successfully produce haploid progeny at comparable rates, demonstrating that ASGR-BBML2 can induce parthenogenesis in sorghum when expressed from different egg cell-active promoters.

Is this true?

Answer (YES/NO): NO